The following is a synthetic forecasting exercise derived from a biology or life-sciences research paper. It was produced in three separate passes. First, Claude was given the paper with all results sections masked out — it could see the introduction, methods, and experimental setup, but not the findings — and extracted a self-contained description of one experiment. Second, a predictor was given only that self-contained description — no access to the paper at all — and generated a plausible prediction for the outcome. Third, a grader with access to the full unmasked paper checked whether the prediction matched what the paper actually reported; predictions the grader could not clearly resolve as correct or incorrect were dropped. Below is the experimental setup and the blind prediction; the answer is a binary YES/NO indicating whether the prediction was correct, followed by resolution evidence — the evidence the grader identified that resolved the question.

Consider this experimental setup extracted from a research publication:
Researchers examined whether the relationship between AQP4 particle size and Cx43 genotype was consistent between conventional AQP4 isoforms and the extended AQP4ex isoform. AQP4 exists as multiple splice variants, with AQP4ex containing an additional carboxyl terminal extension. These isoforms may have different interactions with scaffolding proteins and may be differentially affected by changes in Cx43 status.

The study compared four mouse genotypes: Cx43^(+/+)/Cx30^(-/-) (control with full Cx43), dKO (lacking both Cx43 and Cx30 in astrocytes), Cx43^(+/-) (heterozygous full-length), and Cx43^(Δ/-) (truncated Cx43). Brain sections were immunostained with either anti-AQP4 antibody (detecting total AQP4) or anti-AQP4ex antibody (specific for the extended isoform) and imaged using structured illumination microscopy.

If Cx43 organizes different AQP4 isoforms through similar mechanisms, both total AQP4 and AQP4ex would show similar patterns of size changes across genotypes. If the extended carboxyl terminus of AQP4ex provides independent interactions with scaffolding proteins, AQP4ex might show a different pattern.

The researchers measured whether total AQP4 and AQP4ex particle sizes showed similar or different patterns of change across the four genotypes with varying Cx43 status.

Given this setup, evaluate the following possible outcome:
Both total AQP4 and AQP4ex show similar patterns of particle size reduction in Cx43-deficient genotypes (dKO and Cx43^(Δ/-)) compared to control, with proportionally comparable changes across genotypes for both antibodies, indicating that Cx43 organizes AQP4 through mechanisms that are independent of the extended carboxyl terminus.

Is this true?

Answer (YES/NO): NO